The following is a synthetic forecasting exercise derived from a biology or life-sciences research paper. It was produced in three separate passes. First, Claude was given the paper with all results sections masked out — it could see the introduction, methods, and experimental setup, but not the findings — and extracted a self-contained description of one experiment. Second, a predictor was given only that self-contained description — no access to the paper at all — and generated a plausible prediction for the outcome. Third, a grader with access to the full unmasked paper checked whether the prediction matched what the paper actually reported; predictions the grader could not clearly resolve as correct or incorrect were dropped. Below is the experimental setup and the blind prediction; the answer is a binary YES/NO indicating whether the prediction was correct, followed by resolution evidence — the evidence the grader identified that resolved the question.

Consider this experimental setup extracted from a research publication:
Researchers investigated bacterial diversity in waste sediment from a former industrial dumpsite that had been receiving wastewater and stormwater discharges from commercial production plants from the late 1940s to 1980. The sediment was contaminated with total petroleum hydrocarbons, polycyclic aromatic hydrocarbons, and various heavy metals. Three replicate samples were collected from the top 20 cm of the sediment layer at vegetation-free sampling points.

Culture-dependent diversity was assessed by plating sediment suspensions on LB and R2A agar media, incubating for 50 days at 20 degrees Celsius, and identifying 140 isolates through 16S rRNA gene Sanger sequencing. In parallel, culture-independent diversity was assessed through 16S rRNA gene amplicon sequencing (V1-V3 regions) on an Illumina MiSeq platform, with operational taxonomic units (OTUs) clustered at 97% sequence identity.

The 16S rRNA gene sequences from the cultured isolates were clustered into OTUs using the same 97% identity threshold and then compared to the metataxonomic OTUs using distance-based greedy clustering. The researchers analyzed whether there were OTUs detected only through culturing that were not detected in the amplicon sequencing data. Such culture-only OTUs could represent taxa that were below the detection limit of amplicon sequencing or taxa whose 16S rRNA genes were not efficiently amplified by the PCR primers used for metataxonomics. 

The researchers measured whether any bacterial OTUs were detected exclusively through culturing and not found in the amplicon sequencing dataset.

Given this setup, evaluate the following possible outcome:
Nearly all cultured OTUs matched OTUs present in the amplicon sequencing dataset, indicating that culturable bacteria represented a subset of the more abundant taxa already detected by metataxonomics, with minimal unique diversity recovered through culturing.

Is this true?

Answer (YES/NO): NO